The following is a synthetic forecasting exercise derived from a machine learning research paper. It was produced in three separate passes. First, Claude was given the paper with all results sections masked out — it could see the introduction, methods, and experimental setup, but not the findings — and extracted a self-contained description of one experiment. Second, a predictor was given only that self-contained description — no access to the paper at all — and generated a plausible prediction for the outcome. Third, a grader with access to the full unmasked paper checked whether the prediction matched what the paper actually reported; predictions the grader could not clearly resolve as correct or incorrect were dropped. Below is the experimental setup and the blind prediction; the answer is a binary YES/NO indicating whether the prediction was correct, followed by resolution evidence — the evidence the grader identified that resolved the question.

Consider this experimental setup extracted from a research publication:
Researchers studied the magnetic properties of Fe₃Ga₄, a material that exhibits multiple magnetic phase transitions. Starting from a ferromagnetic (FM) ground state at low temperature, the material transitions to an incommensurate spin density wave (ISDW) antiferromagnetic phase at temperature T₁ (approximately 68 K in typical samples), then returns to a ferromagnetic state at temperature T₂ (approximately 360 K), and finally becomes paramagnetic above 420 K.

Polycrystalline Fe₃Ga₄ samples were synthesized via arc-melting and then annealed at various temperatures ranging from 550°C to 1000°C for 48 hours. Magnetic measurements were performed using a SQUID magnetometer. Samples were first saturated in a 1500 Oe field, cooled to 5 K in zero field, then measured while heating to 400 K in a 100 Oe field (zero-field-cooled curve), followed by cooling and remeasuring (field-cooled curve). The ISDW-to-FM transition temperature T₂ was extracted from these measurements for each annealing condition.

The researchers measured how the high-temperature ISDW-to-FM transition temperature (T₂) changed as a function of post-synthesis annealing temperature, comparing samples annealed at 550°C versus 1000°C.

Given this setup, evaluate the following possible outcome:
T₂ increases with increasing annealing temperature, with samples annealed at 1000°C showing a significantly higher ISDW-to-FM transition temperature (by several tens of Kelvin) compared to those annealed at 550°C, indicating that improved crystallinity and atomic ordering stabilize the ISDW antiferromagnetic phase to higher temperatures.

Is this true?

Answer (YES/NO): NO